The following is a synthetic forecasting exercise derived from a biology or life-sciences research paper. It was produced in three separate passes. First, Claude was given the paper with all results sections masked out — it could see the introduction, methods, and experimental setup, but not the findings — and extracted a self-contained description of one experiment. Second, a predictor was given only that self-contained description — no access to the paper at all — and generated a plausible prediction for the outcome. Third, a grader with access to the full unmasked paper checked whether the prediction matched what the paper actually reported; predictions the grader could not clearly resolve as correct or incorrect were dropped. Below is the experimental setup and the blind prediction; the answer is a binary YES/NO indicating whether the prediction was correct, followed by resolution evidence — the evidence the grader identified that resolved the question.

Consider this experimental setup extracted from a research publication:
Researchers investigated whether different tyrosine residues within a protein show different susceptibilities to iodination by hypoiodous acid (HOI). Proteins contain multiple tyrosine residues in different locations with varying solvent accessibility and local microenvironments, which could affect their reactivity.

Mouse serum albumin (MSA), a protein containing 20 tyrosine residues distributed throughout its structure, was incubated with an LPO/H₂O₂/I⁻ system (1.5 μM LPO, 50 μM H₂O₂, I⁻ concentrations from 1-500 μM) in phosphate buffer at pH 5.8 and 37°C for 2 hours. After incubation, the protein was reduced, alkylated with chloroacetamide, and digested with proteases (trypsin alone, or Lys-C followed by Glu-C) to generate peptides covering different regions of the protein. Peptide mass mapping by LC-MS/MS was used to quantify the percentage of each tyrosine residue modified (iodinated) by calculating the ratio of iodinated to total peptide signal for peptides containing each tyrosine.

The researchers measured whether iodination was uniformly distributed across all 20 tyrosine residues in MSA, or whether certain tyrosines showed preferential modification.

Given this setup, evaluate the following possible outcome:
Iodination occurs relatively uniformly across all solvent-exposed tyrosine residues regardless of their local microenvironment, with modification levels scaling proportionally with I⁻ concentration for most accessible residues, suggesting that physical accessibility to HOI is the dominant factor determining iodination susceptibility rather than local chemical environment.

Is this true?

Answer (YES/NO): NO